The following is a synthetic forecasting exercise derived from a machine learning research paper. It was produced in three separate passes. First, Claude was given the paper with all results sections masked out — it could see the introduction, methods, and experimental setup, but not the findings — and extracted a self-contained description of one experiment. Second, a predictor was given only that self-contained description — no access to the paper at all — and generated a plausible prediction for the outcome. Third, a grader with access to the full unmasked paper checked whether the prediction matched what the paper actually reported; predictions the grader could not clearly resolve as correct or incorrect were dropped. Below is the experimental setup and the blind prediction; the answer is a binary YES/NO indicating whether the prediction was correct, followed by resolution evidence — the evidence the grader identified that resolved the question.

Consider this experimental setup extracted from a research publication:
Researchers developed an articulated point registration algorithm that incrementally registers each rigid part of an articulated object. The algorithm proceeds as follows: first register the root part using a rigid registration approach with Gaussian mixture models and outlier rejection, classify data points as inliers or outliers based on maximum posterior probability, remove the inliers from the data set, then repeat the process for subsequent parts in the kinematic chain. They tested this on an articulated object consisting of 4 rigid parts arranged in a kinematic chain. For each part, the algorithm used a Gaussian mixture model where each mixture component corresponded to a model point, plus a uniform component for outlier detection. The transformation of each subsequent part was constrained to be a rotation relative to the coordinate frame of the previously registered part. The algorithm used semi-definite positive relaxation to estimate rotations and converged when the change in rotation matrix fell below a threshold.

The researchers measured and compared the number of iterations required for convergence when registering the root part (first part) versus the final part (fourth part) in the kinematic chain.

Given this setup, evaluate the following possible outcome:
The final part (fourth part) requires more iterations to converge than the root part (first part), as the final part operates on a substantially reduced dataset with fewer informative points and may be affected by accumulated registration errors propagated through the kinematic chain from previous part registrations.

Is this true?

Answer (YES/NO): NO